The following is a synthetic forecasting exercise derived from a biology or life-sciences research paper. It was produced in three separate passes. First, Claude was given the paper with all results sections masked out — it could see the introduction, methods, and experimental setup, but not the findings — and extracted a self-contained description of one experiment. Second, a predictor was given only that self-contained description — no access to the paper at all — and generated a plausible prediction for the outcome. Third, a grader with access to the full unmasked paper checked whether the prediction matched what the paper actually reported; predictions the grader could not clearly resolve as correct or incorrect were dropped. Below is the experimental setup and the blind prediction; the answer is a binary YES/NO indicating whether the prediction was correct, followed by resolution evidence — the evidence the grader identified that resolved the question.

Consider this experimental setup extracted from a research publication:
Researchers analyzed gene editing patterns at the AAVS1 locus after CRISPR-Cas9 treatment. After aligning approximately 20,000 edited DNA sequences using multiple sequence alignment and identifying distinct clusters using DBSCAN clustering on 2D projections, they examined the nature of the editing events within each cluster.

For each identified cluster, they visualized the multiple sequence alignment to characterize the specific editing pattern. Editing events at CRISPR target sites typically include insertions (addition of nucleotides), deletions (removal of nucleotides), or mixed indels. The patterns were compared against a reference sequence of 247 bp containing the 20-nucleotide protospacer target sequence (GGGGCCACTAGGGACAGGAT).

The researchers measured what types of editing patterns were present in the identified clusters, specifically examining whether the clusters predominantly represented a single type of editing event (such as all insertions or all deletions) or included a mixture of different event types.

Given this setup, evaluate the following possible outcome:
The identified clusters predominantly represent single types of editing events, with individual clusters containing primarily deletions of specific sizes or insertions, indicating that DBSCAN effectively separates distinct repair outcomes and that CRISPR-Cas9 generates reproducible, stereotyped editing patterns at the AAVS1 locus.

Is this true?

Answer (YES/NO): YES